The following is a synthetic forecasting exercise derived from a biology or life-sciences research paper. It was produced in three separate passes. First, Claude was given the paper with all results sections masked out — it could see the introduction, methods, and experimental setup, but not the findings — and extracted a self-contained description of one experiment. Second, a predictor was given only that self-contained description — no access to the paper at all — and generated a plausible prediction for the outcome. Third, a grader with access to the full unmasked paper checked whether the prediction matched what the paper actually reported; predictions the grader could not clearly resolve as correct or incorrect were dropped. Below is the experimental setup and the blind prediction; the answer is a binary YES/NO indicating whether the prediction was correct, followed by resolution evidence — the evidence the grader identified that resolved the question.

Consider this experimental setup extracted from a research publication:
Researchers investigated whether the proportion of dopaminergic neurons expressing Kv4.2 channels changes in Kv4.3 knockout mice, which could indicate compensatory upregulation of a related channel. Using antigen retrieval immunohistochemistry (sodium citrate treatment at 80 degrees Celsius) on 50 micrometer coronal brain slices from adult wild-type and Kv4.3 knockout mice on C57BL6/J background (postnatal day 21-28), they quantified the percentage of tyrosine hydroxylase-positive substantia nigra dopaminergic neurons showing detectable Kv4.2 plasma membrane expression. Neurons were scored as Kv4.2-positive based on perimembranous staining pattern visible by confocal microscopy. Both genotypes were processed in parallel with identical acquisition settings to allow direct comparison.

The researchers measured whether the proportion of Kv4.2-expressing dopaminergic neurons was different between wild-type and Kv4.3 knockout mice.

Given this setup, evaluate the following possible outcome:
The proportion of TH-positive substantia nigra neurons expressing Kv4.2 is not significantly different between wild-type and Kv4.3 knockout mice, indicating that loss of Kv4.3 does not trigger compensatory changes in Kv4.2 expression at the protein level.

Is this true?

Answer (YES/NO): YES